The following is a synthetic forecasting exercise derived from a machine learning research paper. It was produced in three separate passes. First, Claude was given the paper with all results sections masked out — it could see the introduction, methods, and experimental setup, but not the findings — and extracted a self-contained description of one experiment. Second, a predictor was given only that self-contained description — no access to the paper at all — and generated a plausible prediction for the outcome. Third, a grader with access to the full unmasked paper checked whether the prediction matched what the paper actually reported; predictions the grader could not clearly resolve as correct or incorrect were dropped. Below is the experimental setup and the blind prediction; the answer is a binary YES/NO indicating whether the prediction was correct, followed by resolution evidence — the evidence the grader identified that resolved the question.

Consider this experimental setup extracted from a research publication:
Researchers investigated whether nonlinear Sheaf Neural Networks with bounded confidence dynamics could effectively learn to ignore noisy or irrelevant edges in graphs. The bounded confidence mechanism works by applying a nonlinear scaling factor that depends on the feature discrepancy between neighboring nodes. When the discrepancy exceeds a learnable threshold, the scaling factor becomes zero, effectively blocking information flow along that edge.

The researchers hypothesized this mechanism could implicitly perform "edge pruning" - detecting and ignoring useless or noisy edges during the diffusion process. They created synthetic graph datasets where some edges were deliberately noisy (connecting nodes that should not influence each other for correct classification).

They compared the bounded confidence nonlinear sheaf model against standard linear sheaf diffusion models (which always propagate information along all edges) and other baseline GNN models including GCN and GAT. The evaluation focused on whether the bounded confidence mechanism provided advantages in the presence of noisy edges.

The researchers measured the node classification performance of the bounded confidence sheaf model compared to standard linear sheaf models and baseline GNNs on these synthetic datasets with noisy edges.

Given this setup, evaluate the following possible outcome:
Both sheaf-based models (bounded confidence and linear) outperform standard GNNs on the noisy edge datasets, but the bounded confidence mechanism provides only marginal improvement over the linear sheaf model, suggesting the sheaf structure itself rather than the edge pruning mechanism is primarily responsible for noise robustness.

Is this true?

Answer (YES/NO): NO